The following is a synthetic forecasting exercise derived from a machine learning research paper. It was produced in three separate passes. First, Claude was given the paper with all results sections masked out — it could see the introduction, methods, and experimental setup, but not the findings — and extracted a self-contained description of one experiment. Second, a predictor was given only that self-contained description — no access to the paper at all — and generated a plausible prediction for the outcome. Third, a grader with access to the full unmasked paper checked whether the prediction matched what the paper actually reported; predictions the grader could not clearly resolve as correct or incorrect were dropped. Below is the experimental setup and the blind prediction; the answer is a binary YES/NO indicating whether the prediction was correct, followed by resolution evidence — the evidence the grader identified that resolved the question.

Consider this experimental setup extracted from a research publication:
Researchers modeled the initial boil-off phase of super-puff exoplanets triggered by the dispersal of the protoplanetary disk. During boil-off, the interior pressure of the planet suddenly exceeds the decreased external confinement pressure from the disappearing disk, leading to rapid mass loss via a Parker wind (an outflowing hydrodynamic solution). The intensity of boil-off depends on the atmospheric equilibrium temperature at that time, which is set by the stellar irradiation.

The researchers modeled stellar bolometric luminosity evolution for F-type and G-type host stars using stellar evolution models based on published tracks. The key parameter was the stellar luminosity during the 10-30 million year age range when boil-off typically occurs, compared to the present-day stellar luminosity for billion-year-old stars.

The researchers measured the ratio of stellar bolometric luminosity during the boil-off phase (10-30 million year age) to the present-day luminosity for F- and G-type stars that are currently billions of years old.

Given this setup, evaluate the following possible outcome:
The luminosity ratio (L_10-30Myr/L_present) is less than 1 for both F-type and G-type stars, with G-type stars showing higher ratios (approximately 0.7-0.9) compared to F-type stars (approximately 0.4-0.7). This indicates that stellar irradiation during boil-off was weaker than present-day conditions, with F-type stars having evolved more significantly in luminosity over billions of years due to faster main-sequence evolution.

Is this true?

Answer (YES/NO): NO